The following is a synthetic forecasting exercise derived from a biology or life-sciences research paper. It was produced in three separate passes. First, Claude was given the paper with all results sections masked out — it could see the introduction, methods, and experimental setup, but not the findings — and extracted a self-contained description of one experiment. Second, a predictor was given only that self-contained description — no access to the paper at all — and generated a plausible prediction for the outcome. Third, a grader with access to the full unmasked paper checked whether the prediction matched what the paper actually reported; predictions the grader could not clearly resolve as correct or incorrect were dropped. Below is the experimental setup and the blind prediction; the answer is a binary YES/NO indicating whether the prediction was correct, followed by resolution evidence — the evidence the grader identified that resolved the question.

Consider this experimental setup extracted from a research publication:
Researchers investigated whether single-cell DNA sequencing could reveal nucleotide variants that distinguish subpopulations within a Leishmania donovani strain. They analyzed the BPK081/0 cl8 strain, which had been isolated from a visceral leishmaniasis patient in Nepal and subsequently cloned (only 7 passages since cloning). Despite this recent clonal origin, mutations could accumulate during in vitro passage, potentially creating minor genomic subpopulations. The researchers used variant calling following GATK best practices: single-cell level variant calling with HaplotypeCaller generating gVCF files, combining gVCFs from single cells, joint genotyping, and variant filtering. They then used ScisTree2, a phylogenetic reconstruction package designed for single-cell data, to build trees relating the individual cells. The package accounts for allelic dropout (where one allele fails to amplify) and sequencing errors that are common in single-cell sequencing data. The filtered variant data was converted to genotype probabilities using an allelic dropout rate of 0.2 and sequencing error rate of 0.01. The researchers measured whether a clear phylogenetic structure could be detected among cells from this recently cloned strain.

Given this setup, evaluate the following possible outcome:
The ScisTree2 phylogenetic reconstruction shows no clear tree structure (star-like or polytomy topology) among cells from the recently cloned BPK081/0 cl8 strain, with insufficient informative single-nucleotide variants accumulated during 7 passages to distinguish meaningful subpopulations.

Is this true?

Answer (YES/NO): YES